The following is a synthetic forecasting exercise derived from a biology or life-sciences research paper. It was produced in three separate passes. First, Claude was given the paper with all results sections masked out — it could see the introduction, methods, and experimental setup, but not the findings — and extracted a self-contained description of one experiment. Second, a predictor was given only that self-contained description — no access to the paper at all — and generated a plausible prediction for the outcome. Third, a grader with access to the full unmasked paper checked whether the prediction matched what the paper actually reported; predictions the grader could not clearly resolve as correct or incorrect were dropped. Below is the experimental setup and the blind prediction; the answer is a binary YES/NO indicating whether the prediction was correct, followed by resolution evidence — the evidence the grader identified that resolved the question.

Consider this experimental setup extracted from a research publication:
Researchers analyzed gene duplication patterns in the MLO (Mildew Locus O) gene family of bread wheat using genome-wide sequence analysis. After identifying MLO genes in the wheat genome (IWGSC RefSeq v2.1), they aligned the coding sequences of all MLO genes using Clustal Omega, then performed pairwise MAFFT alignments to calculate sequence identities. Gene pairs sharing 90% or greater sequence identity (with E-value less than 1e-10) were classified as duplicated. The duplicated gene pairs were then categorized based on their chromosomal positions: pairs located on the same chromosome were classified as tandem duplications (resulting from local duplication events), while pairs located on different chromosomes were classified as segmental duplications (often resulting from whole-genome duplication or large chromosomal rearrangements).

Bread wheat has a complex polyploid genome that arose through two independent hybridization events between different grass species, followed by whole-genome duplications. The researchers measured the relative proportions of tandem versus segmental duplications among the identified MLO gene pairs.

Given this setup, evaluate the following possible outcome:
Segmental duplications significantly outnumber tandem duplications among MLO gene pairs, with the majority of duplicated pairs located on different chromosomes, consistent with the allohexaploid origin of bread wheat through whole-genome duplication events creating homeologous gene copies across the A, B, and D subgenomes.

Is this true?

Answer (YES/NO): YES